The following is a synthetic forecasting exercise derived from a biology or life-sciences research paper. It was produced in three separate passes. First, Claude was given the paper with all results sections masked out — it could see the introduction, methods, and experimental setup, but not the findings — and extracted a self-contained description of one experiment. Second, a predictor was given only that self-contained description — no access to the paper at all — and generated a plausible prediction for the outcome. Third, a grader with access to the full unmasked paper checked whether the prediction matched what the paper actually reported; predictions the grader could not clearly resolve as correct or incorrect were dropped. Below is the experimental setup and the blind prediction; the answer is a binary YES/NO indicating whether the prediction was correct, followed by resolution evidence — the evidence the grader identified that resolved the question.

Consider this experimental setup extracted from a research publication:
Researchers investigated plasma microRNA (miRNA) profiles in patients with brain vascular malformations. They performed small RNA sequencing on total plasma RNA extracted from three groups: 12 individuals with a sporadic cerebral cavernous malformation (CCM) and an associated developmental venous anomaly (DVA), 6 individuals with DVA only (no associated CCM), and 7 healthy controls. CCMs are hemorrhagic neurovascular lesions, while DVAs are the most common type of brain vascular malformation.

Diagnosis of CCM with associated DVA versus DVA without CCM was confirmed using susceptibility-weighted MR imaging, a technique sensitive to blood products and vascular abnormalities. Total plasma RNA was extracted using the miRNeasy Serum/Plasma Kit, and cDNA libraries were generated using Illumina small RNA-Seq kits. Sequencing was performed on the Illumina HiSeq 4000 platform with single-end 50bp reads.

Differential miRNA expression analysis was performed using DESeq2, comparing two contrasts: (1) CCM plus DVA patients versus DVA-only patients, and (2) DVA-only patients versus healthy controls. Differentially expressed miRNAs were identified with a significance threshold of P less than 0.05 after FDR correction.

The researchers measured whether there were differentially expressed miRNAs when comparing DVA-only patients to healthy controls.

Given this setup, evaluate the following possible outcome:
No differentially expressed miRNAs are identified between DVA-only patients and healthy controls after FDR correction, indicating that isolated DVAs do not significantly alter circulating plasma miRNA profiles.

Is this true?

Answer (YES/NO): NO